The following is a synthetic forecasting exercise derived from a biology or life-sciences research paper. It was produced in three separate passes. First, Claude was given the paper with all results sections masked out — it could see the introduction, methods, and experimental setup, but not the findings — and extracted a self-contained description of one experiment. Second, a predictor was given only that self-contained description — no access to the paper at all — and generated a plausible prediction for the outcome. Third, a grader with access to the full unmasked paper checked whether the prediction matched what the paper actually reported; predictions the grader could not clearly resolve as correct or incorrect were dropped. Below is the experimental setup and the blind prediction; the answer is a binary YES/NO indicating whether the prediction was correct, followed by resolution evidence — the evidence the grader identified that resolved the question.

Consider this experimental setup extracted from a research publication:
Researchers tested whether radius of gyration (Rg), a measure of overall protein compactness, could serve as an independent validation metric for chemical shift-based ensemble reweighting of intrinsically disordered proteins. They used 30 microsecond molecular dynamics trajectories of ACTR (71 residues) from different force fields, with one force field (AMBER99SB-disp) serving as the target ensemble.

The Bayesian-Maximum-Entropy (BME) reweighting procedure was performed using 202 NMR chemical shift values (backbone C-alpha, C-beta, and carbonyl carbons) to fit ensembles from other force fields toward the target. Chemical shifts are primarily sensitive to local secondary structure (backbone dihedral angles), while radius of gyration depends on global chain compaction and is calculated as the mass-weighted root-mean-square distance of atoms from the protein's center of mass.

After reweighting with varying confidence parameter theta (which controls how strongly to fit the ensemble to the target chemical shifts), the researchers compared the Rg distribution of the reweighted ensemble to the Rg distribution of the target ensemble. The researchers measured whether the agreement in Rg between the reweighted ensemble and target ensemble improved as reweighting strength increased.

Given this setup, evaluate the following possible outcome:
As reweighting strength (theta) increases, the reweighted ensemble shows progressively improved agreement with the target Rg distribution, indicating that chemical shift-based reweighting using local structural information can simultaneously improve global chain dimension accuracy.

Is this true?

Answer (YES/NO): NO